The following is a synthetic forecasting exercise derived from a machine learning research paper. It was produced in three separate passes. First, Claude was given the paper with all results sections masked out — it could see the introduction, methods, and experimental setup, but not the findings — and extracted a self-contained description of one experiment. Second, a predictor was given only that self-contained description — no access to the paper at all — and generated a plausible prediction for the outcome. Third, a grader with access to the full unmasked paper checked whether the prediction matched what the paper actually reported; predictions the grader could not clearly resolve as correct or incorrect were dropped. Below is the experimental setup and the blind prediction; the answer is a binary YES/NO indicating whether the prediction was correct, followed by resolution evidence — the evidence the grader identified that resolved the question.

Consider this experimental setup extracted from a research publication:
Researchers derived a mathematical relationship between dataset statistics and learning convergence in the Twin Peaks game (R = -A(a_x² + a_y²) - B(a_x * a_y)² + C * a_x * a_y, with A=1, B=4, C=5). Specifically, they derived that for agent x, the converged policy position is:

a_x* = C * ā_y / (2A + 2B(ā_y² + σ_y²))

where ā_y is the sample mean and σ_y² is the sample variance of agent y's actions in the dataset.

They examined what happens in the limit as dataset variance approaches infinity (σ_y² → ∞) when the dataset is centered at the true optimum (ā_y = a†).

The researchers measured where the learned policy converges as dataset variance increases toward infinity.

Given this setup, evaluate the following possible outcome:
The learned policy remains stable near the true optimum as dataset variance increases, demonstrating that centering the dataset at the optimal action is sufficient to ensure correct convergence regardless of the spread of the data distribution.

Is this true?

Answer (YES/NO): NO